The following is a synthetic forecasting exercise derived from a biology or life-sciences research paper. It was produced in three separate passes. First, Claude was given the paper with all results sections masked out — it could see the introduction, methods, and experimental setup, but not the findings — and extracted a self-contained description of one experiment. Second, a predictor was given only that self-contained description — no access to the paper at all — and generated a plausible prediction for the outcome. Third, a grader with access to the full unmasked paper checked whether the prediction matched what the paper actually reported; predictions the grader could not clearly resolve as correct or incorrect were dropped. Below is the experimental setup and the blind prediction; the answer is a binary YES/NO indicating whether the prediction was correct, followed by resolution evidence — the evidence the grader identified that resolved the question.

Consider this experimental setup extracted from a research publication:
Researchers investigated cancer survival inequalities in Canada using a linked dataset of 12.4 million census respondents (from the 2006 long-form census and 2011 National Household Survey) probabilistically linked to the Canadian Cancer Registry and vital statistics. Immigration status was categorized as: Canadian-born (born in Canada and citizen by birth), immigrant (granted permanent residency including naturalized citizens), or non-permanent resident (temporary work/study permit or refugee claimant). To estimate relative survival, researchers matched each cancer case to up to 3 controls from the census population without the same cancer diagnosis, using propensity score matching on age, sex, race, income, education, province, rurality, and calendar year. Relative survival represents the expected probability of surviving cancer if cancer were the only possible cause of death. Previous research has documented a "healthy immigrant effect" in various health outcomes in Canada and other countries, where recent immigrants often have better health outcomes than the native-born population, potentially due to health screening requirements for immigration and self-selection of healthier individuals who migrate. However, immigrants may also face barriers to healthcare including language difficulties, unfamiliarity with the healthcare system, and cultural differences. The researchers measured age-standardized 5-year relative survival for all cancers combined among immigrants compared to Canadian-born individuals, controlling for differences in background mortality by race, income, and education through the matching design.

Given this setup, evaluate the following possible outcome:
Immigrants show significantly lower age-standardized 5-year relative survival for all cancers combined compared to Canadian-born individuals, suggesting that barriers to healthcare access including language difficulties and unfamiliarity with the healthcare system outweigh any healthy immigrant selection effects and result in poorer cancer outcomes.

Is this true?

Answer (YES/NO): NO